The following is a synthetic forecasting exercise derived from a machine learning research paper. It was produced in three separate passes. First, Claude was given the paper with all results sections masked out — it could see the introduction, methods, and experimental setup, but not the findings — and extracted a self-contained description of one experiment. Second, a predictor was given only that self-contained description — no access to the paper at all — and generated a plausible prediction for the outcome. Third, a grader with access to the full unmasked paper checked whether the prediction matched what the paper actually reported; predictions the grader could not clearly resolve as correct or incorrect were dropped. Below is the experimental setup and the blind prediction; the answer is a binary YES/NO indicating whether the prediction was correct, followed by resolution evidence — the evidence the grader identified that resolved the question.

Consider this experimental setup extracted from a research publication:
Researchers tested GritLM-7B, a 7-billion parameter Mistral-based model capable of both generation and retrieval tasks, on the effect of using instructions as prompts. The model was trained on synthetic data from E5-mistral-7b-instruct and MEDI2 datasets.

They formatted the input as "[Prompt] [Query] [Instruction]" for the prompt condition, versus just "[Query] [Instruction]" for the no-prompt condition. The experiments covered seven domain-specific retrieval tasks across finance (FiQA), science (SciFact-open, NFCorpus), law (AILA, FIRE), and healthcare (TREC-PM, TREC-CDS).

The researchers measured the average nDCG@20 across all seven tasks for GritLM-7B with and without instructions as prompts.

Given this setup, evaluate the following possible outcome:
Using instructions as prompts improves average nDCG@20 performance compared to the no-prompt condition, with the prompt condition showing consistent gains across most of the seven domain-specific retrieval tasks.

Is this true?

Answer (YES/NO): NO